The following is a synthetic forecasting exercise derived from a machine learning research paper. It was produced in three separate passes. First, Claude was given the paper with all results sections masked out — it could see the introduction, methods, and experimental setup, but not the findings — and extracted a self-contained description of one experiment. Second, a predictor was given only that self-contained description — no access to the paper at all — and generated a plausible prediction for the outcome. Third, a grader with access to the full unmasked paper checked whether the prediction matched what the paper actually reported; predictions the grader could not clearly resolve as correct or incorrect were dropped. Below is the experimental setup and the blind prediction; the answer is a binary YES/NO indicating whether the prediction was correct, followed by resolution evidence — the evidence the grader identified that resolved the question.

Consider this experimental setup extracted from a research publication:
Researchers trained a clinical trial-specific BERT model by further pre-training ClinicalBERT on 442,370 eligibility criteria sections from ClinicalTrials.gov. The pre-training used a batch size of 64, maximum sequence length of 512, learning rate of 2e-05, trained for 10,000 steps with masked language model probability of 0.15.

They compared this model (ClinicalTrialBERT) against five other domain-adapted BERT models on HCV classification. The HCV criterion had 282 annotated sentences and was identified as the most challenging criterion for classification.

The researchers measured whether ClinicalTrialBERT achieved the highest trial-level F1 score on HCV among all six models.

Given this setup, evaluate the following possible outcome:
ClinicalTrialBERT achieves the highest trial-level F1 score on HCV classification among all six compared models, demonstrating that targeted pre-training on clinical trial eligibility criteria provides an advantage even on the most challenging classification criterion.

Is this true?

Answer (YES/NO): NO